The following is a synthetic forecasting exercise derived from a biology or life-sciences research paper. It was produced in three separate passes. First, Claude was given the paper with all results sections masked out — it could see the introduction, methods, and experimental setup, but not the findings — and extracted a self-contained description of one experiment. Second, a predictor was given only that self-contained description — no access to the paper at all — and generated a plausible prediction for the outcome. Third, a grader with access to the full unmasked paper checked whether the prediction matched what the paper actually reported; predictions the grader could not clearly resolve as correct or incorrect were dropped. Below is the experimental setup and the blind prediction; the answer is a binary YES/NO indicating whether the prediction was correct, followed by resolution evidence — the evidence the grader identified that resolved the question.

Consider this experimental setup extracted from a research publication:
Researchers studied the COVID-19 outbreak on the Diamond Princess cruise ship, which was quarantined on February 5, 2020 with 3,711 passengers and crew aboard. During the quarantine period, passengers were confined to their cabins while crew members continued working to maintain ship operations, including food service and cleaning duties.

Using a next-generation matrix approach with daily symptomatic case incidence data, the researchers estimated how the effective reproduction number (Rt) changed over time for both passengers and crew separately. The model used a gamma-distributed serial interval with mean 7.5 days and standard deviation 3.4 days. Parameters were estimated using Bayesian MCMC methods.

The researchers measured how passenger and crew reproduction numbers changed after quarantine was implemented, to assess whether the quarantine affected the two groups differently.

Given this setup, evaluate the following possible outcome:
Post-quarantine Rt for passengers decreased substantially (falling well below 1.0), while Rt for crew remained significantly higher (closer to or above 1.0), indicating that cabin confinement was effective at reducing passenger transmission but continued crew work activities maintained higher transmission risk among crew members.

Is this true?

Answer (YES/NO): YES